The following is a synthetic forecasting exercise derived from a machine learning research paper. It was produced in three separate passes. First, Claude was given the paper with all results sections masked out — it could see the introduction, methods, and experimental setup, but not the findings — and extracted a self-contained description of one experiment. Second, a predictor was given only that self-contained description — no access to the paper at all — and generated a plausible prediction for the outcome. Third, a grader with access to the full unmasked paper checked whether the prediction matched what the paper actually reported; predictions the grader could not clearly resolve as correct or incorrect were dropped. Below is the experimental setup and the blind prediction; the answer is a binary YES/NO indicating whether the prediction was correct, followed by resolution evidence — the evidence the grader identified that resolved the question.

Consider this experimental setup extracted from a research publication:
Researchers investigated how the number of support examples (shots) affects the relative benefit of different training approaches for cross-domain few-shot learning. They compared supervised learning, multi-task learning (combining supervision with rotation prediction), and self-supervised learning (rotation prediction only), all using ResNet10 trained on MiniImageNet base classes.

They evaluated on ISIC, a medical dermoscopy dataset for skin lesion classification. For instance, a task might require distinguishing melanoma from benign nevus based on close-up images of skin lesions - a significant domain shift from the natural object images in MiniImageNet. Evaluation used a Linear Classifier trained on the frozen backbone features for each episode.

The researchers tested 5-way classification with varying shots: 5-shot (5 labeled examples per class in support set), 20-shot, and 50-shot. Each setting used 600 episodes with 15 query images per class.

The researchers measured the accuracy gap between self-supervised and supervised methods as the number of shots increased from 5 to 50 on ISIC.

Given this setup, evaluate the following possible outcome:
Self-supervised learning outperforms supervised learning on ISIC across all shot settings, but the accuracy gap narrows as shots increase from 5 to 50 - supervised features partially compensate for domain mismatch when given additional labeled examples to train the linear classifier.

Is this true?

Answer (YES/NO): NO